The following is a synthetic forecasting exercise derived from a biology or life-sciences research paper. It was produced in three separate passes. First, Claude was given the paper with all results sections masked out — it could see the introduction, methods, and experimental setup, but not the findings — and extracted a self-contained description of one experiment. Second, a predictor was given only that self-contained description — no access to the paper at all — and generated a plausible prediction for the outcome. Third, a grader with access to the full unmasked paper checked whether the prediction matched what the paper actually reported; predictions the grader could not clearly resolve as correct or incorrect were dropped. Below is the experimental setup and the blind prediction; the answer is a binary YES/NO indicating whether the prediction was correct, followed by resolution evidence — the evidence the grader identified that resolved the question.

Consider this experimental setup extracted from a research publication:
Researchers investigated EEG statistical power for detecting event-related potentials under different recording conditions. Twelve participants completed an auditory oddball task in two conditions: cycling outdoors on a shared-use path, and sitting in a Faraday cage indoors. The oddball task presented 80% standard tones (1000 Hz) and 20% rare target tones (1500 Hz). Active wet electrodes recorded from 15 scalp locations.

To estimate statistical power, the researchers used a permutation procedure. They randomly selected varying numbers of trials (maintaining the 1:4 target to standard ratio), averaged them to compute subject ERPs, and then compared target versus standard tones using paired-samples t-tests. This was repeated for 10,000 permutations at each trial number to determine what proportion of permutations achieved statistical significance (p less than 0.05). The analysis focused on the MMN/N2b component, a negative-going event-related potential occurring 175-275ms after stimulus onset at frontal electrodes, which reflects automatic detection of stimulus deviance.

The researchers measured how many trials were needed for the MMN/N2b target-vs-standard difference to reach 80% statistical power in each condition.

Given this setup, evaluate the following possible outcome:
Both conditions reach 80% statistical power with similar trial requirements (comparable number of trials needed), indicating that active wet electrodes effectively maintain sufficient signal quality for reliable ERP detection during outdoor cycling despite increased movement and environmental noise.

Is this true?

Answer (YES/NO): NO